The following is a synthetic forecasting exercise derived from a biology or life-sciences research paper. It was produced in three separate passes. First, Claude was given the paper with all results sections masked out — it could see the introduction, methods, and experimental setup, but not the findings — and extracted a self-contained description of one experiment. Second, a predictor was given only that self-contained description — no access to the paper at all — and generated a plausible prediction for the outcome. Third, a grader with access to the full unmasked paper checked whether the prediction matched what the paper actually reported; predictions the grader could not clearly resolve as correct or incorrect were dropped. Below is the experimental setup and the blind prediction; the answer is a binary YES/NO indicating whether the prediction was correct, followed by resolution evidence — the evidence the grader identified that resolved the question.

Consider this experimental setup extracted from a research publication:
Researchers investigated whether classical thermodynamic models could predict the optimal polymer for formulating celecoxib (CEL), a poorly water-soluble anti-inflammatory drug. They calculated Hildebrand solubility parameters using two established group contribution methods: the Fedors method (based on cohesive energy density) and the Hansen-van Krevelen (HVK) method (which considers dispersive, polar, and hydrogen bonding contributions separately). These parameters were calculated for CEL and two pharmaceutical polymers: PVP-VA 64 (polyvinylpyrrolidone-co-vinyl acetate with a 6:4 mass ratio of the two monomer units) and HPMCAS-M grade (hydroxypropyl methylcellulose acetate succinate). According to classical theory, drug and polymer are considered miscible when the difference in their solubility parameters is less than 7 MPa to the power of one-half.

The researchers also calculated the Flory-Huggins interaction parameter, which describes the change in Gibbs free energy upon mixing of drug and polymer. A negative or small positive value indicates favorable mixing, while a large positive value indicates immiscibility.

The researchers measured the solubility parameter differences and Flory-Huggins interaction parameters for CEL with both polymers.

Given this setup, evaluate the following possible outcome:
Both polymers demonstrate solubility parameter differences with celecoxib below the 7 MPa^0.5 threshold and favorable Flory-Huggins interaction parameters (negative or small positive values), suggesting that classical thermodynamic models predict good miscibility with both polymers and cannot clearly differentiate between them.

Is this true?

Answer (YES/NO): NO